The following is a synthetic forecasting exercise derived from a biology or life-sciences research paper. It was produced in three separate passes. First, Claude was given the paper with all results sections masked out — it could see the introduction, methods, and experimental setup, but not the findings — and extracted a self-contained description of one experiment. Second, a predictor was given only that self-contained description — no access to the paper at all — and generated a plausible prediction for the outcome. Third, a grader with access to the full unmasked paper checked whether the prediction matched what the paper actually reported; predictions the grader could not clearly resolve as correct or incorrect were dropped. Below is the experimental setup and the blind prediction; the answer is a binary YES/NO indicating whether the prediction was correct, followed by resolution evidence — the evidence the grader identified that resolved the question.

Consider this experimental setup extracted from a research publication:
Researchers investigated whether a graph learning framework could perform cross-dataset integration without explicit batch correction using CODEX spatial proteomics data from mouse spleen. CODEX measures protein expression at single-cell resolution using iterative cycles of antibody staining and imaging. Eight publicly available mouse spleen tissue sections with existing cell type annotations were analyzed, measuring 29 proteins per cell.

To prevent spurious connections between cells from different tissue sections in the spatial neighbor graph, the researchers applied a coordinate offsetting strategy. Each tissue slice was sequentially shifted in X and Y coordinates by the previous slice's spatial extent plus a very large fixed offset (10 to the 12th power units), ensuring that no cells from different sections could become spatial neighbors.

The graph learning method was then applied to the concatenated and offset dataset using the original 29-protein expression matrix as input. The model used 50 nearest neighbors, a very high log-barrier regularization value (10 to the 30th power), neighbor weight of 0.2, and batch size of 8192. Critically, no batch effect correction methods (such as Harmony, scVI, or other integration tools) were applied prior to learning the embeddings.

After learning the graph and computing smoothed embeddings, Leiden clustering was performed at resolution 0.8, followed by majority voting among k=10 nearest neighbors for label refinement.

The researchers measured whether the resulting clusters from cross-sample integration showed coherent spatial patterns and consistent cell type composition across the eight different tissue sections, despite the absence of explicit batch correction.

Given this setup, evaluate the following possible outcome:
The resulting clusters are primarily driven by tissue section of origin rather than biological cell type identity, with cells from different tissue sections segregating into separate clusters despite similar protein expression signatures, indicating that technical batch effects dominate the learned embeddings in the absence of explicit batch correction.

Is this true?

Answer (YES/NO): NO